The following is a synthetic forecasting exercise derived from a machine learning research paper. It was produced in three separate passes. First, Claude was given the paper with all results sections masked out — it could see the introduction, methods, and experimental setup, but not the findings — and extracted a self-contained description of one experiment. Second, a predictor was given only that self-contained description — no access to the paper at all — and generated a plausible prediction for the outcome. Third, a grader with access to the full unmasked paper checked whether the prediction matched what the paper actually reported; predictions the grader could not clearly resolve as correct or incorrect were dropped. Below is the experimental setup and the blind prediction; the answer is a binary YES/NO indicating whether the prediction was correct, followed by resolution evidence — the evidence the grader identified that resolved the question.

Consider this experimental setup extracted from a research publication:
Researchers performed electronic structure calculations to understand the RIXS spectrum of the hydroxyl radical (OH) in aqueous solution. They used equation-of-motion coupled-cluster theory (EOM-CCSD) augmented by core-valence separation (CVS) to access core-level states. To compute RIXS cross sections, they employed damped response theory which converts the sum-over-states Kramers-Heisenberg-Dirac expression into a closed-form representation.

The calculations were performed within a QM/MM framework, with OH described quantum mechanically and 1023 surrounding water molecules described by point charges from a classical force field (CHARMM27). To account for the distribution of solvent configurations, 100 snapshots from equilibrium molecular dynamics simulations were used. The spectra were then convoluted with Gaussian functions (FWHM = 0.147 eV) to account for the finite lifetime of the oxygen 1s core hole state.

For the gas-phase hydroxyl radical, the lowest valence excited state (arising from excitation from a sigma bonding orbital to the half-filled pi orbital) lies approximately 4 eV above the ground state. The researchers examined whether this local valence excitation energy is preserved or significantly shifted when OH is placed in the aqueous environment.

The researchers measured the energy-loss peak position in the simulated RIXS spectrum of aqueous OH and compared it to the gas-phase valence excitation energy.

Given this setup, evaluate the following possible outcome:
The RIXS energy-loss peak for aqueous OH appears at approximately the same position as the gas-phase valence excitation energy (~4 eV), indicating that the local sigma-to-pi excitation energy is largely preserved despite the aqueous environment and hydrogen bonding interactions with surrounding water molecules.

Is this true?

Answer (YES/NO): YES